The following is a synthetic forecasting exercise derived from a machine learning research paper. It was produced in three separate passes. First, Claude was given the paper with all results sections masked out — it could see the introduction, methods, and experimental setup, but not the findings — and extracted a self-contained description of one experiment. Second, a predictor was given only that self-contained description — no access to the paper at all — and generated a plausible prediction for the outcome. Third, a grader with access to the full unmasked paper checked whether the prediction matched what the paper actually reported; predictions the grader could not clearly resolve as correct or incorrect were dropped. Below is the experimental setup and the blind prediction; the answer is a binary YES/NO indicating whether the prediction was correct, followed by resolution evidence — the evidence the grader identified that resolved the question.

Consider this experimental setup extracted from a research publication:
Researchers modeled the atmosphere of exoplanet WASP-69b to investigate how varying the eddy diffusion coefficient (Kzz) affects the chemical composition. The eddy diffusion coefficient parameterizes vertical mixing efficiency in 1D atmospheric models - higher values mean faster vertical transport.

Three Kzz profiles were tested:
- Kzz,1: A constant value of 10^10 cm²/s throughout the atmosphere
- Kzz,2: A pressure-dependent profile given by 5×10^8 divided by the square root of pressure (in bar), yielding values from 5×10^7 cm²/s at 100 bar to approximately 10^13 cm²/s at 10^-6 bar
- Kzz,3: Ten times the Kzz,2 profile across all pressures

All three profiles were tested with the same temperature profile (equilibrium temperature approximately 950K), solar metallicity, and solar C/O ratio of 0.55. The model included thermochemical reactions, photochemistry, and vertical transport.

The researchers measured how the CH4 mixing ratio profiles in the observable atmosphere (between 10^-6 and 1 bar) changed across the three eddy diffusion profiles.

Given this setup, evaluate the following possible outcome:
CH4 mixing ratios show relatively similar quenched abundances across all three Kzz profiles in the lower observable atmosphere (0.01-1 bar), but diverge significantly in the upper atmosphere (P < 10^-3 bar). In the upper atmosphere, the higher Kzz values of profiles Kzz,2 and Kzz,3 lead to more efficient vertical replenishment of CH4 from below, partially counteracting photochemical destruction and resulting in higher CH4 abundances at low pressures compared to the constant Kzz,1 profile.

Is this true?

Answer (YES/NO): NO